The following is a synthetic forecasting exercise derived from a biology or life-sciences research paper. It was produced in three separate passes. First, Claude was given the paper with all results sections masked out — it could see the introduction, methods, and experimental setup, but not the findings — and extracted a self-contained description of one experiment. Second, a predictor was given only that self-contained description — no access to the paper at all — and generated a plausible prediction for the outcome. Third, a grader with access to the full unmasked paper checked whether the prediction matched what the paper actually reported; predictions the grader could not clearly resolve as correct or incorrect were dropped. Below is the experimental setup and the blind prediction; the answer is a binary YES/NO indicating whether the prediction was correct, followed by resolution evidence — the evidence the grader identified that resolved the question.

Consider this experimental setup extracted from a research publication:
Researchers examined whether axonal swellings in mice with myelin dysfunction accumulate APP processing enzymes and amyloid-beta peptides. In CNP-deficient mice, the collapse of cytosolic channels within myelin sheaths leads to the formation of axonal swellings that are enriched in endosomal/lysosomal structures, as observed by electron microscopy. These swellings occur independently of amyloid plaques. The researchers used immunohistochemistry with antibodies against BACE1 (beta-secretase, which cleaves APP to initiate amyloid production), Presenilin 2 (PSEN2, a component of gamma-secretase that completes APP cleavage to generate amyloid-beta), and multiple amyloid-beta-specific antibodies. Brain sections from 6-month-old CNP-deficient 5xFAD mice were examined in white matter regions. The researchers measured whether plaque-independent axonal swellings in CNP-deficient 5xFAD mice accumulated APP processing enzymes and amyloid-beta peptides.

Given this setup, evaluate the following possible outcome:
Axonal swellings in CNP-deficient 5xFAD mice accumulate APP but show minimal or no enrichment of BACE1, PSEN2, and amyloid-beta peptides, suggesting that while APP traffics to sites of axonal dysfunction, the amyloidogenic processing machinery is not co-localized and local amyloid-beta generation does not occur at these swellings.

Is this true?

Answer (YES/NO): NO